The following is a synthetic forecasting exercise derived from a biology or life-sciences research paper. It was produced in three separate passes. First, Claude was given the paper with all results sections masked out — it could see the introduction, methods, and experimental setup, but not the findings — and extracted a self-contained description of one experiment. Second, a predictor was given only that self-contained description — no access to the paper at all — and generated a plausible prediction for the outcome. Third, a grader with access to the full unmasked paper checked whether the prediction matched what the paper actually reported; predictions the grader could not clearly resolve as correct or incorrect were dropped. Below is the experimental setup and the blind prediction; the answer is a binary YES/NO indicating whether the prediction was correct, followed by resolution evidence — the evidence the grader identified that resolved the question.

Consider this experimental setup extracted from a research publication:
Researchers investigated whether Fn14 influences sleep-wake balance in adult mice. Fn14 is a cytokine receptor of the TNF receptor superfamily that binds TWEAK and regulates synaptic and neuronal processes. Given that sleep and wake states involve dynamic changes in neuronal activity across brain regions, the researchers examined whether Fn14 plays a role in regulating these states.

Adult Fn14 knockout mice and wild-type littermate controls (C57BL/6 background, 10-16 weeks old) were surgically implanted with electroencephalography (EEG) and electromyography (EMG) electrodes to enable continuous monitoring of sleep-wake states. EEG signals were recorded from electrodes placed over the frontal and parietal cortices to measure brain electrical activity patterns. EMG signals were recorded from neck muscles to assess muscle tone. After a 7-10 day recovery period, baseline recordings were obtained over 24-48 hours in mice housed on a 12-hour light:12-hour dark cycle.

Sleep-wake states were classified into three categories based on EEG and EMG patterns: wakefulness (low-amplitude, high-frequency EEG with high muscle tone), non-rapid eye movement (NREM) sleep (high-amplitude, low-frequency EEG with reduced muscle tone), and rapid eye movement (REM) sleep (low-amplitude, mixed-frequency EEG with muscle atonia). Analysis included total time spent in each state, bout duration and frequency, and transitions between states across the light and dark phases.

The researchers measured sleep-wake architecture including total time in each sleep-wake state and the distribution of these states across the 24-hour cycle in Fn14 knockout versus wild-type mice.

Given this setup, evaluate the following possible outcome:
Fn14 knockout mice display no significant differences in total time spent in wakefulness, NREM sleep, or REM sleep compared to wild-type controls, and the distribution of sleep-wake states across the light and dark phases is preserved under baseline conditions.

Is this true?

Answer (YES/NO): NO